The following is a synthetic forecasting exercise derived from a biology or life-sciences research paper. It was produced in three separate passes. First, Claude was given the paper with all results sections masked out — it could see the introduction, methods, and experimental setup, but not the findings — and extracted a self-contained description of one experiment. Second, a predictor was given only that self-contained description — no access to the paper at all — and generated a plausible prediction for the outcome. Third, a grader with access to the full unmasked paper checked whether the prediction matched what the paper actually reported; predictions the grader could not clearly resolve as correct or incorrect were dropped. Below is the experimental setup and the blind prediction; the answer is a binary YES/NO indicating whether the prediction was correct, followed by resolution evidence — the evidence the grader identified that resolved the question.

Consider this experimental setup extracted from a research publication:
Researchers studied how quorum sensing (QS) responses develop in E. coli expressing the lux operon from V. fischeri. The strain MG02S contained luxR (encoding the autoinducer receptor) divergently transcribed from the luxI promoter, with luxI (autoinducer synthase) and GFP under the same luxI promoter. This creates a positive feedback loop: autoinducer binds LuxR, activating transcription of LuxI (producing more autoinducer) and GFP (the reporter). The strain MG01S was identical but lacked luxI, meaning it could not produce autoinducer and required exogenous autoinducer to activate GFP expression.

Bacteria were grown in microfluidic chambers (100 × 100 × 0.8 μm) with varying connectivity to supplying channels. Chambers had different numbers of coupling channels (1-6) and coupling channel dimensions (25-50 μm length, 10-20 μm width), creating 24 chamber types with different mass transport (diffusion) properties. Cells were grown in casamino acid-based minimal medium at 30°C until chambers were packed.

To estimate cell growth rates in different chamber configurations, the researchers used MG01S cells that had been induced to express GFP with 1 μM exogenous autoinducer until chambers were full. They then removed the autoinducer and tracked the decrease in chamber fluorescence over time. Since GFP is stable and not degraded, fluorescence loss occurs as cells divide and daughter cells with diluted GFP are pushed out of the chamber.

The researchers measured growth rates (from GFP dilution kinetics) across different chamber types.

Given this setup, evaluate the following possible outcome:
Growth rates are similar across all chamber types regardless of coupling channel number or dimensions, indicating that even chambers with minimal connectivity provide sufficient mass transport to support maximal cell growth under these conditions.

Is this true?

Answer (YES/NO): NO